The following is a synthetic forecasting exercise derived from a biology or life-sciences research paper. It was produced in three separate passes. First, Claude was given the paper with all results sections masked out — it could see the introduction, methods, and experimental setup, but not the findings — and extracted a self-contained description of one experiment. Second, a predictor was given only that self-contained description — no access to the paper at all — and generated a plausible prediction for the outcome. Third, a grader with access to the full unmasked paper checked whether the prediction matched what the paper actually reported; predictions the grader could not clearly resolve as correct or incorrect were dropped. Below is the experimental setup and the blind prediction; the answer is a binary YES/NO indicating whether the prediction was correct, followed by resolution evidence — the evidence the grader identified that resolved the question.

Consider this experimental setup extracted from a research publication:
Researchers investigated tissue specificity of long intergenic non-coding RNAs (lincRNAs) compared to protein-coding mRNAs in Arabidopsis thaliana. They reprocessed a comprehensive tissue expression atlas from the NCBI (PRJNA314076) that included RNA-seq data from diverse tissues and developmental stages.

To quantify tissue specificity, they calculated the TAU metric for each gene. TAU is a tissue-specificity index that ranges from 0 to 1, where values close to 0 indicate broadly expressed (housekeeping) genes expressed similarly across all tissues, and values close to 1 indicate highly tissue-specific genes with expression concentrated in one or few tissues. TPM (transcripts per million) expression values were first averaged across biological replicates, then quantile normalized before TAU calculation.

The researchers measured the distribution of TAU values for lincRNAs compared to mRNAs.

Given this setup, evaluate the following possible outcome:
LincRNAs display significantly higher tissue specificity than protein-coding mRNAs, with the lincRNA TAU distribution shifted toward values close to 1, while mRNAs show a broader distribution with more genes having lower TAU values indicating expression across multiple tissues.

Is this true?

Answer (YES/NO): YES